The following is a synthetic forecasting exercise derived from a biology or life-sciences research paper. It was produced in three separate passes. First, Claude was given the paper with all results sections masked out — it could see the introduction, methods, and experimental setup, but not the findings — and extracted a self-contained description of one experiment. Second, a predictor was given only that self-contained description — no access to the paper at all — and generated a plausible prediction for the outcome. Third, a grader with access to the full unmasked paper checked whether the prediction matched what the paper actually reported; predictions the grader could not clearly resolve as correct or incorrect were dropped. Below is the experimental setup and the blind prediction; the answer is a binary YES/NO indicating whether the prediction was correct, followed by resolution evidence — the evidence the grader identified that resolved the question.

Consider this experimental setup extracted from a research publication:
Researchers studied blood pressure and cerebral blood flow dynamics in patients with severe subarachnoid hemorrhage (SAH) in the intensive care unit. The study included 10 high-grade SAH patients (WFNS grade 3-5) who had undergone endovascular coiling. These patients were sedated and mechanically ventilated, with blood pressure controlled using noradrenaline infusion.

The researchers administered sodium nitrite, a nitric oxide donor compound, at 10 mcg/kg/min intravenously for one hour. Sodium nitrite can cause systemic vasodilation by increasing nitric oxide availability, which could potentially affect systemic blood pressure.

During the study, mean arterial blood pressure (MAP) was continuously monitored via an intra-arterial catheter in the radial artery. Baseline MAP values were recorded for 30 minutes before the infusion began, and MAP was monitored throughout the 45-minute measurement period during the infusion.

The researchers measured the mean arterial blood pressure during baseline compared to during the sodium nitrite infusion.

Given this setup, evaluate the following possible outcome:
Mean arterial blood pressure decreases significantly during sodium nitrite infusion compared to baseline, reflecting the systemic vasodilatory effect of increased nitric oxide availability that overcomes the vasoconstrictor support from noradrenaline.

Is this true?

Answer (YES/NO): YES